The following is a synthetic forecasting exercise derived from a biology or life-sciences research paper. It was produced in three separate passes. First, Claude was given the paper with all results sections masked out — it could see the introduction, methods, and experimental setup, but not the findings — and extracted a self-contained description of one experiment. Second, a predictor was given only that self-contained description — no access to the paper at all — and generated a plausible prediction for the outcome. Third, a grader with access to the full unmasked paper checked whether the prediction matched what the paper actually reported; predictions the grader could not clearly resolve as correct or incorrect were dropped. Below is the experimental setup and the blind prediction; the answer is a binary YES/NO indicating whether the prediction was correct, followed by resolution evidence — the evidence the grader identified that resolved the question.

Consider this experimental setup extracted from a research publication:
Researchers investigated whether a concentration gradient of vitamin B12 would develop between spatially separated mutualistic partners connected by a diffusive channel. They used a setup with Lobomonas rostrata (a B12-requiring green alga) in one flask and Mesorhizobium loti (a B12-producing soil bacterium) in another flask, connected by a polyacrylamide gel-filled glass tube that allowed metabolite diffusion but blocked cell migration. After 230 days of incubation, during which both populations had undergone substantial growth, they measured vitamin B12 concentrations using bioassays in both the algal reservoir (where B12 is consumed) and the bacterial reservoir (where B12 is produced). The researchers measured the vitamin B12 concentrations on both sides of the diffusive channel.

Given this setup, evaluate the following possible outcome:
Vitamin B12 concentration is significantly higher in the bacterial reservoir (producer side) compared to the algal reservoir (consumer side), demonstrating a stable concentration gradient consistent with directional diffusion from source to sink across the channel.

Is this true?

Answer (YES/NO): YES